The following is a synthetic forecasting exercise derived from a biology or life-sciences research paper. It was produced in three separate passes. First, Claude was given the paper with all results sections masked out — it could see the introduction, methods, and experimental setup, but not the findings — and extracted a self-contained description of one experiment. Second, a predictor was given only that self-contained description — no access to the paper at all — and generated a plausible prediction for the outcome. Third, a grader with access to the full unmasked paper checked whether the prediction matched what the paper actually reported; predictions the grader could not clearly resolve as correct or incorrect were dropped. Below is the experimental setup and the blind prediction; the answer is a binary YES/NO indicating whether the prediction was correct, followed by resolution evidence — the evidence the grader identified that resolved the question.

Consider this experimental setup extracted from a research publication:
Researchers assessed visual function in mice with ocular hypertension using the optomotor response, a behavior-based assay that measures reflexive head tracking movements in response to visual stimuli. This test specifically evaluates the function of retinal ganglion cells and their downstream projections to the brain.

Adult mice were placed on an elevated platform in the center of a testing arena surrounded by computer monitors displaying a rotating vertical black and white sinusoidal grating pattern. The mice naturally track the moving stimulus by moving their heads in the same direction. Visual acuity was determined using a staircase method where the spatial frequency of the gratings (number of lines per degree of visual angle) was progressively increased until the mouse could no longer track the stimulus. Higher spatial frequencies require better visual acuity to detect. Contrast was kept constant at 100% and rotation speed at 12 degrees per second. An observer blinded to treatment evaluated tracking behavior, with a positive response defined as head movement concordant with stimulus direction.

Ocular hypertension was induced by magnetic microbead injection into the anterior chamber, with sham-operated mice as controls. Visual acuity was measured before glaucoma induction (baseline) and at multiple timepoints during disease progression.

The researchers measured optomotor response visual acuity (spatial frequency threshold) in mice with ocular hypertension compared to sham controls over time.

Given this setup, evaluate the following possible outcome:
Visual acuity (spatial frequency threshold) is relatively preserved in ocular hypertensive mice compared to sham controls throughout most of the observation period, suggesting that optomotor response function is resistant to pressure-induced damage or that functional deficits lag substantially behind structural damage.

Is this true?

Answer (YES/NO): NO